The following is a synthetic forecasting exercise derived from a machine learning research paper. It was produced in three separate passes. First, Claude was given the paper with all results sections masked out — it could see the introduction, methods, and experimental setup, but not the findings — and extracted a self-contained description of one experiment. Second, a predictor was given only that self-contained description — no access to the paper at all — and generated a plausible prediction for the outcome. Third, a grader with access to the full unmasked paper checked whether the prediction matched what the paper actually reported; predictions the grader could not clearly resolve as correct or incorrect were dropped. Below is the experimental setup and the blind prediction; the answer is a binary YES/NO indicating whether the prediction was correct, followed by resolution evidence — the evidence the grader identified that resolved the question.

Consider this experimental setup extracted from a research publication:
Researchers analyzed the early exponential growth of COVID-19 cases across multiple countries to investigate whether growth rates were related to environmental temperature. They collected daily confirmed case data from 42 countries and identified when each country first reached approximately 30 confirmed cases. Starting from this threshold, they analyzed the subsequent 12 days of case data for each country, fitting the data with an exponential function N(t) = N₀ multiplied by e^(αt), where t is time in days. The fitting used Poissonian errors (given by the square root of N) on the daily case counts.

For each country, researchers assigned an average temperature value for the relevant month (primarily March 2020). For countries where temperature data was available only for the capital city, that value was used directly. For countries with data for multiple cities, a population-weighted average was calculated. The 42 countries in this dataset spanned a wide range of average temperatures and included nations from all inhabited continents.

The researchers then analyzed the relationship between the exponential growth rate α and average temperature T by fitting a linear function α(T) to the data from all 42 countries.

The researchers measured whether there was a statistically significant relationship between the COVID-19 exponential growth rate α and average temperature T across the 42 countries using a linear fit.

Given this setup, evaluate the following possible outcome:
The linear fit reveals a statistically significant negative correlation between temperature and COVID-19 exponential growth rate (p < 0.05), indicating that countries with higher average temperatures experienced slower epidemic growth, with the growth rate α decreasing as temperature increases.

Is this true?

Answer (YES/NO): YES